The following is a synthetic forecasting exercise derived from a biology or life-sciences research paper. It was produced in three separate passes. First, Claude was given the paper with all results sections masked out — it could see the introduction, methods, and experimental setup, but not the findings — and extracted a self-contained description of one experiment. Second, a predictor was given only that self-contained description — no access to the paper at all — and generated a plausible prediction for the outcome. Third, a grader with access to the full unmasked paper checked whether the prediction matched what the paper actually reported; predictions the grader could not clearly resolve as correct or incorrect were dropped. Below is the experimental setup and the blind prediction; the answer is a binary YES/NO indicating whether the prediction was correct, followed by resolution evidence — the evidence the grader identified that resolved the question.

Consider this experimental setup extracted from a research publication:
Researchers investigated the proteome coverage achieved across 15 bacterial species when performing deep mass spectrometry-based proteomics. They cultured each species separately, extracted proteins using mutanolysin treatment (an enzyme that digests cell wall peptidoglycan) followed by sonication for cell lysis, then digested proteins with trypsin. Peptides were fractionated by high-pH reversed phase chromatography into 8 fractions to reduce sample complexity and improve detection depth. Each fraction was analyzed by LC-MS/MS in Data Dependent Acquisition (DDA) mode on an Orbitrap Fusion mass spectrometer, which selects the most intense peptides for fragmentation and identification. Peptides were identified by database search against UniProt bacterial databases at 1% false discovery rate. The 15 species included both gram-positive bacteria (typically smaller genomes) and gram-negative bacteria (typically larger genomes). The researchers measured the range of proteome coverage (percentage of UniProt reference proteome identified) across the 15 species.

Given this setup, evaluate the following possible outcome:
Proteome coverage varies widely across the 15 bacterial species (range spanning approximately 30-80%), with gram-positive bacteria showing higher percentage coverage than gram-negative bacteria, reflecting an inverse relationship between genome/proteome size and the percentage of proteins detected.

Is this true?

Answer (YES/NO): NO